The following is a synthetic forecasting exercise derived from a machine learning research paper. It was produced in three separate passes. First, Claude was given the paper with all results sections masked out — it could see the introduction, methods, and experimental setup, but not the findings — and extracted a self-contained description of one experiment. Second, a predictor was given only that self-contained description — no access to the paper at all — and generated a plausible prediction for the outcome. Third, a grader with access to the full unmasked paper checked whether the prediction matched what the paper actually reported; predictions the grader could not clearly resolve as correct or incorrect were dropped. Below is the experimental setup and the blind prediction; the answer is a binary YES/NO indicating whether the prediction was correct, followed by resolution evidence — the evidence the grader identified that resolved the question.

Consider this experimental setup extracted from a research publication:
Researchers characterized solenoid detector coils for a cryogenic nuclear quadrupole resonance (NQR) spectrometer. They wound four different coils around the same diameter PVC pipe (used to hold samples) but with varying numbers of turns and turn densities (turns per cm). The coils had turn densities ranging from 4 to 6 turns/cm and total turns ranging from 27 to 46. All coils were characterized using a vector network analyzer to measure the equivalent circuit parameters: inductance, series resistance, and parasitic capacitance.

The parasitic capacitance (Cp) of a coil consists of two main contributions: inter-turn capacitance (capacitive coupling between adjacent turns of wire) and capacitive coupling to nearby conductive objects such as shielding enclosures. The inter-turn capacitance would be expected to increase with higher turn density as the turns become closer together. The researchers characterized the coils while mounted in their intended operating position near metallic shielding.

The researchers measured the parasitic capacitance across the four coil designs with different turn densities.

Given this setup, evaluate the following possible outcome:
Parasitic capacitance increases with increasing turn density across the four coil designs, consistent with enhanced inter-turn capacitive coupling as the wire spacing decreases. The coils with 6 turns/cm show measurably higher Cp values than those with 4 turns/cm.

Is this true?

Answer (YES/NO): NO